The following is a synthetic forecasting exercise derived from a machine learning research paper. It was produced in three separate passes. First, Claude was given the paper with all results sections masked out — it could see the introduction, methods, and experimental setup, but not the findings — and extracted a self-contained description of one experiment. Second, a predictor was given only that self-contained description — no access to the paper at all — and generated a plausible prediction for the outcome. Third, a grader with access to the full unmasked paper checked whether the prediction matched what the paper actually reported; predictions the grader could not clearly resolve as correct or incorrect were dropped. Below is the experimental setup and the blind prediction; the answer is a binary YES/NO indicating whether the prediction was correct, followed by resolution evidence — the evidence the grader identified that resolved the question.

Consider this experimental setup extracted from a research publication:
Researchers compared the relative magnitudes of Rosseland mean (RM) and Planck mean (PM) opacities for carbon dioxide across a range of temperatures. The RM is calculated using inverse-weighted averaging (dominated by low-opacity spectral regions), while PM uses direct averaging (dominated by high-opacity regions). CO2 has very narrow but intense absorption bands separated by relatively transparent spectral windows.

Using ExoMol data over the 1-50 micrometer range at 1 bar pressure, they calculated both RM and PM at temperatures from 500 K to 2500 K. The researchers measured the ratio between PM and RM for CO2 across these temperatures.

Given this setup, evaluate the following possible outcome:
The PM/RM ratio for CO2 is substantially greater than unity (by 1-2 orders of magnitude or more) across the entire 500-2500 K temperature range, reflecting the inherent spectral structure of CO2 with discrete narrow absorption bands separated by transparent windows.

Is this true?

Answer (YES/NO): YES